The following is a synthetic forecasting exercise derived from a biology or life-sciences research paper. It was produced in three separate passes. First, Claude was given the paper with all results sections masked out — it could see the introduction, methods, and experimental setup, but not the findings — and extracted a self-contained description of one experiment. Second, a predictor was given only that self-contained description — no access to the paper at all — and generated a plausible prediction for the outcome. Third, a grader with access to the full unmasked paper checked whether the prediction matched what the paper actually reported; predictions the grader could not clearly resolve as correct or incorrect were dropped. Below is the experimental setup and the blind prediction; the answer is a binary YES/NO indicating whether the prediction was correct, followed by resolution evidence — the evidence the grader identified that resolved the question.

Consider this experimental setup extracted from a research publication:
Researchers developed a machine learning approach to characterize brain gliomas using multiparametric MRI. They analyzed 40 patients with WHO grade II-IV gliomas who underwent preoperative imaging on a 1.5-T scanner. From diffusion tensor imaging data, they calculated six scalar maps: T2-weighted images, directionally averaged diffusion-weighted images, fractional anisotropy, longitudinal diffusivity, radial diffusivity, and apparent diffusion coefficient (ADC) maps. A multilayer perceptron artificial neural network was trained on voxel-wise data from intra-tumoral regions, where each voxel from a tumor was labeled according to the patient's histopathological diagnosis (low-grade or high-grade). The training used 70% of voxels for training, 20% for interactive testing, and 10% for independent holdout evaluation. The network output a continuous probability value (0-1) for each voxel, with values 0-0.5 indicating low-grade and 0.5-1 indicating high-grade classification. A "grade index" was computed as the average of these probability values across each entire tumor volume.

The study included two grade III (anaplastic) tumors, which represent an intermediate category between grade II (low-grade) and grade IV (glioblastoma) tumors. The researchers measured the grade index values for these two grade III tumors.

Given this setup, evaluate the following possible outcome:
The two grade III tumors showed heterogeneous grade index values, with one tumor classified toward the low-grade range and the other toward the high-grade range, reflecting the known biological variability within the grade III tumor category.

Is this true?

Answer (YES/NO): NO